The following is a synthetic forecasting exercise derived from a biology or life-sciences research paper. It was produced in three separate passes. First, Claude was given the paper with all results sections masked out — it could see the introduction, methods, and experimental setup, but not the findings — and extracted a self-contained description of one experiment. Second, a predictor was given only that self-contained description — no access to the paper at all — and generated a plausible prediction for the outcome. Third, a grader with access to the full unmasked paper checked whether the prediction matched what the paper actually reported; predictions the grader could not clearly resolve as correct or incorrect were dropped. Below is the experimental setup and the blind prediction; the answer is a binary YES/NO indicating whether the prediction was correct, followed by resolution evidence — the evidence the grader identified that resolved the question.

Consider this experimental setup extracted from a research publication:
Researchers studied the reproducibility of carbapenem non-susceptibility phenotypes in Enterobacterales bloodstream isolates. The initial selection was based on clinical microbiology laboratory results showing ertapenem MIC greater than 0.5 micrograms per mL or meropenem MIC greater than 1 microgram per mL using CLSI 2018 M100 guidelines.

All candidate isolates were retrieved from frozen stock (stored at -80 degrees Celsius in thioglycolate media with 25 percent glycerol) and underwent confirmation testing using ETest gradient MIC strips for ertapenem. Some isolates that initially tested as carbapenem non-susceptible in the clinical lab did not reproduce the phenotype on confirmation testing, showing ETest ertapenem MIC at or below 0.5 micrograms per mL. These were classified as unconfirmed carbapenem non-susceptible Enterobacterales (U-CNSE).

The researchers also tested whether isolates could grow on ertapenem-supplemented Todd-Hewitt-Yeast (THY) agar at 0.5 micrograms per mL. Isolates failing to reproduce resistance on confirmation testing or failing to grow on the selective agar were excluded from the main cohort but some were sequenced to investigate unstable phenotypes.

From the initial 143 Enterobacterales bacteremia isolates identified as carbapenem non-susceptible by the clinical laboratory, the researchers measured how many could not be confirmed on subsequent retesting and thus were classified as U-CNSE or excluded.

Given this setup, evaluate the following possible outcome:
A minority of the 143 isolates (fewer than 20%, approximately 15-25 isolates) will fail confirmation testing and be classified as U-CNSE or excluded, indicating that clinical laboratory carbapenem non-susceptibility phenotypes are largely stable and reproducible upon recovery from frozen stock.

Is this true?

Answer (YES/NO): YES